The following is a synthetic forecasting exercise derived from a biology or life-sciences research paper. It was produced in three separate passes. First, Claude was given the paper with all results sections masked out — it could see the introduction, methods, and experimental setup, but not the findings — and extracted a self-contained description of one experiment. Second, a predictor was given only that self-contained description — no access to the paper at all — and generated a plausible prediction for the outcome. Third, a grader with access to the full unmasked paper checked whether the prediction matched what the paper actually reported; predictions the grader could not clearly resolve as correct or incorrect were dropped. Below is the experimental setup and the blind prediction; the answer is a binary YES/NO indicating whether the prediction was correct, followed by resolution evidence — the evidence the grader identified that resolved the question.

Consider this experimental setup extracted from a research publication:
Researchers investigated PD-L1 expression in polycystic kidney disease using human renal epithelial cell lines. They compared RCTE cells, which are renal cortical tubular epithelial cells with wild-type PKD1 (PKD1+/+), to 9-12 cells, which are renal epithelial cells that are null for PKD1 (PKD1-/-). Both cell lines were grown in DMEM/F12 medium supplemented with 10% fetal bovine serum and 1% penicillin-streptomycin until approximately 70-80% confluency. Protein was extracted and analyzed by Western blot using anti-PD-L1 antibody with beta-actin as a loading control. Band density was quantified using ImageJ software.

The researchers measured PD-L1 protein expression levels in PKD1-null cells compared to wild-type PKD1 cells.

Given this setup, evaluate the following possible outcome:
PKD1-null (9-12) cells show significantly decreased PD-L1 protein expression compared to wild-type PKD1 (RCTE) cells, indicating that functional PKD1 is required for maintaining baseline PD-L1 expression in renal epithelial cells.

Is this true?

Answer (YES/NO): NO